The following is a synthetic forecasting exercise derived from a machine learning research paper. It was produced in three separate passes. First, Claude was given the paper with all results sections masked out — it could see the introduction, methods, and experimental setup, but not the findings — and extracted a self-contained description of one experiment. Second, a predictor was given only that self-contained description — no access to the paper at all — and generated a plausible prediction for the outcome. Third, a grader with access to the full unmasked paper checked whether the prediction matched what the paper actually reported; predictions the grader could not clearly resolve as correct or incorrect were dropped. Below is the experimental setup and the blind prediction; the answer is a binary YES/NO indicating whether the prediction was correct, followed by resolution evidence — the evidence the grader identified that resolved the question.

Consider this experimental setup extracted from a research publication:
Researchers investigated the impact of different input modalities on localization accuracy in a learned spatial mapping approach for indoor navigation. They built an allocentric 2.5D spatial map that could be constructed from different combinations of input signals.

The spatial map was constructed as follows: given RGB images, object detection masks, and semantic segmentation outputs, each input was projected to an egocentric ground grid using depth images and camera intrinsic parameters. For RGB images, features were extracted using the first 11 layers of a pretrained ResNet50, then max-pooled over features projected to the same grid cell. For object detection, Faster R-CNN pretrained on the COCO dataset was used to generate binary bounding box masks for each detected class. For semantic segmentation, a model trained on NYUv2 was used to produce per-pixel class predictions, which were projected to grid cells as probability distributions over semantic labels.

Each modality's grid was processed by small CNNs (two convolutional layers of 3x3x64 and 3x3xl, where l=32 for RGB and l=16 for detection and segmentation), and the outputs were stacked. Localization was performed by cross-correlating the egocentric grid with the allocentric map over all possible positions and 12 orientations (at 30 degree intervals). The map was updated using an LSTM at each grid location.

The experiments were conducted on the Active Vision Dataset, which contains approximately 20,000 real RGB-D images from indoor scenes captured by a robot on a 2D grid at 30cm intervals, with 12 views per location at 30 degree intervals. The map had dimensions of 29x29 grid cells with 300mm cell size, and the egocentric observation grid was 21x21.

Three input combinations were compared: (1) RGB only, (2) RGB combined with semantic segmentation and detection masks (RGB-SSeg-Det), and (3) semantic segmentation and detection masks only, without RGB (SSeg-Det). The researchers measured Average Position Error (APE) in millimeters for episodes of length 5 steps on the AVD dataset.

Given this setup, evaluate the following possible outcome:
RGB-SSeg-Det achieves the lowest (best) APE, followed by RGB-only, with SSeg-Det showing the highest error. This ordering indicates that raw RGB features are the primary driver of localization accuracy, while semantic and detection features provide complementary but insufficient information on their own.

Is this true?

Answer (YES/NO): NO